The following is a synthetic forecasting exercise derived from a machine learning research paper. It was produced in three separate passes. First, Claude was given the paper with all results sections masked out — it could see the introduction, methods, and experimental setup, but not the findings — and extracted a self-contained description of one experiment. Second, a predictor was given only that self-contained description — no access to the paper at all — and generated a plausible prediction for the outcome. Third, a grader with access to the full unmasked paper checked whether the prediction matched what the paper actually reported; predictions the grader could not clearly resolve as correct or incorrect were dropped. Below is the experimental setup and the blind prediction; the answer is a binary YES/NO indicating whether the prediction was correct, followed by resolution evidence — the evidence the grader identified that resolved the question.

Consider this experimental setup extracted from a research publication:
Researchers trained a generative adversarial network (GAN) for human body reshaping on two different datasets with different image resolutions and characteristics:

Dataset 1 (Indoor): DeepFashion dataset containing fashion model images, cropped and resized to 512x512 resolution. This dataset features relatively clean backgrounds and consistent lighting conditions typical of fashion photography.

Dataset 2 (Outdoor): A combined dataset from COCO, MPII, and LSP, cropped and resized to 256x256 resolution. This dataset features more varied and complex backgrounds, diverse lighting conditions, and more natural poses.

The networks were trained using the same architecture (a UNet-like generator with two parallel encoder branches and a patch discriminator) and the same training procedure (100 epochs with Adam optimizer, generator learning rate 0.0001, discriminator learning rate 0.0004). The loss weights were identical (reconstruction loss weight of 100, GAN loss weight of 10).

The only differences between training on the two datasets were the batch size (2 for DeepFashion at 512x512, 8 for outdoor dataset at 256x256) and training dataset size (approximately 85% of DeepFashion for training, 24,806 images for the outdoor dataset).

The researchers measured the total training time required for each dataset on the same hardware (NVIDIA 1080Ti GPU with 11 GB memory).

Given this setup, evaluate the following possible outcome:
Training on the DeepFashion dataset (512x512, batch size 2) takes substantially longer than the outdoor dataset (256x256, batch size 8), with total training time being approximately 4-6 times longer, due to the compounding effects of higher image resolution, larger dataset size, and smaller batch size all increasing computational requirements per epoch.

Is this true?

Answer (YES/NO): NO